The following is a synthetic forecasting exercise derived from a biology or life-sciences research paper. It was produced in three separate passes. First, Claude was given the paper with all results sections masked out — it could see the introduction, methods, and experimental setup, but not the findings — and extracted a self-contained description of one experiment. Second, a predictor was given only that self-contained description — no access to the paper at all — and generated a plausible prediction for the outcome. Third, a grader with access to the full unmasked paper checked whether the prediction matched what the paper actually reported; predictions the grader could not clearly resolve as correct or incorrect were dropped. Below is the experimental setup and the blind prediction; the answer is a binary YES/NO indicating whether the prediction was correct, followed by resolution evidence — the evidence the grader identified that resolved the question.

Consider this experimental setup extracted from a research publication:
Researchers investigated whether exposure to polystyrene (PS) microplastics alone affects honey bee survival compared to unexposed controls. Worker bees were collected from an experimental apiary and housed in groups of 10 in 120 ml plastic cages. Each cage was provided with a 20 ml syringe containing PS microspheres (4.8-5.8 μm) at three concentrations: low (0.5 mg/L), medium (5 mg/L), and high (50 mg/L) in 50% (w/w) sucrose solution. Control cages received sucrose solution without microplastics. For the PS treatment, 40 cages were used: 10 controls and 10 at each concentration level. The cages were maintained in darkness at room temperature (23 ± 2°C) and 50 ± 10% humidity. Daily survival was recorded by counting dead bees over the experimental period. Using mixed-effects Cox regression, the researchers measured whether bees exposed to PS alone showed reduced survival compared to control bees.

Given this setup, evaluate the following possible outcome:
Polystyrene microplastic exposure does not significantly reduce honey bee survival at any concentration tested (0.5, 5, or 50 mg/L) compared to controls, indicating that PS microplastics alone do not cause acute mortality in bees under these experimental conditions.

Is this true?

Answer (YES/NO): YES